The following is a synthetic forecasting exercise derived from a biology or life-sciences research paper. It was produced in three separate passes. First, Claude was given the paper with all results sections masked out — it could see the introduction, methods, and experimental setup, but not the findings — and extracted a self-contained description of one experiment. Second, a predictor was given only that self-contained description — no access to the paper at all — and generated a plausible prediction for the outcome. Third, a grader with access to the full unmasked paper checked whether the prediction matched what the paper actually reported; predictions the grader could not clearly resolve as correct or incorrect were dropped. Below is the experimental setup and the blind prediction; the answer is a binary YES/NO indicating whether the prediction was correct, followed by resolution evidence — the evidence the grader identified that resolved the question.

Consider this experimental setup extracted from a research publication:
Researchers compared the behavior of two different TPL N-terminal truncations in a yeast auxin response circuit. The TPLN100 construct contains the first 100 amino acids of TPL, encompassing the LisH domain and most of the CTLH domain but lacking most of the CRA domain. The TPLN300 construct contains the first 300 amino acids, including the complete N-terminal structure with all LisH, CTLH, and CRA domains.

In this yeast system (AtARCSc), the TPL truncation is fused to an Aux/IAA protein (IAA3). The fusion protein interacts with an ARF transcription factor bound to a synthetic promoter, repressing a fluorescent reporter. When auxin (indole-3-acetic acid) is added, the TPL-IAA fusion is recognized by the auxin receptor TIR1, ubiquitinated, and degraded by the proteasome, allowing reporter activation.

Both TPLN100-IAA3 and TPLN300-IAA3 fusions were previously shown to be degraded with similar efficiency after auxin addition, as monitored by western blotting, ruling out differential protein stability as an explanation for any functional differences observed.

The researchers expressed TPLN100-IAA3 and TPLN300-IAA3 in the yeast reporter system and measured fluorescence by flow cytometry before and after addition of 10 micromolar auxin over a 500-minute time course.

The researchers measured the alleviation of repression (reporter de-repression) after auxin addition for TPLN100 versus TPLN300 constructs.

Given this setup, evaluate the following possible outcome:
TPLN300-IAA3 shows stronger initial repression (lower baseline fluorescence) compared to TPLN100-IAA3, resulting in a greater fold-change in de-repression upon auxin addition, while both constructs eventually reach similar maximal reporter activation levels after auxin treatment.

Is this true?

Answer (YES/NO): NO